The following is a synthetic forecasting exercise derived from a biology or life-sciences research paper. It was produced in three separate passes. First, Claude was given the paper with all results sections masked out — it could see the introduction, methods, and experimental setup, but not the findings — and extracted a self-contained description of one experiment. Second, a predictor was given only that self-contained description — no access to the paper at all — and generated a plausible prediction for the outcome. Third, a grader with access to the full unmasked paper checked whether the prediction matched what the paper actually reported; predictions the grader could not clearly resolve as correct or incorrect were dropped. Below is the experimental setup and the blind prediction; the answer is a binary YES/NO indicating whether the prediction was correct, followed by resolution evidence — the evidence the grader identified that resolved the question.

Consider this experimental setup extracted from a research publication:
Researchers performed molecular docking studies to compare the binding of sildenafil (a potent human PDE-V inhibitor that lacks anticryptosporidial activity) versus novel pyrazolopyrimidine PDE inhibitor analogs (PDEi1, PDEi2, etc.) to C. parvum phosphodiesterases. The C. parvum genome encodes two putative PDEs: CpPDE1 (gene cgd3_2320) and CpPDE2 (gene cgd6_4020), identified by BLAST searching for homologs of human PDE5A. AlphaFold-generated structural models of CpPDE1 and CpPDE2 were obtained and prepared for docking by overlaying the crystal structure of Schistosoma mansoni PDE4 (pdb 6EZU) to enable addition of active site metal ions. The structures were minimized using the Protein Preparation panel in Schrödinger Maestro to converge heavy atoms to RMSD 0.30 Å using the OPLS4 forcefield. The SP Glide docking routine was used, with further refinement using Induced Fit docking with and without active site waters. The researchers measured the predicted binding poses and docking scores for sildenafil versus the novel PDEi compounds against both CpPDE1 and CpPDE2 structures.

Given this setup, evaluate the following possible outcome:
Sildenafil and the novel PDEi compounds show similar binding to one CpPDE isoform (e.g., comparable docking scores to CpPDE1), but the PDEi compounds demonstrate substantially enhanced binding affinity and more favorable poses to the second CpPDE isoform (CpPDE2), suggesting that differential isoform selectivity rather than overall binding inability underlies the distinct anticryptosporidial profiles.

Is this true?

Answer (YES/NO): NO